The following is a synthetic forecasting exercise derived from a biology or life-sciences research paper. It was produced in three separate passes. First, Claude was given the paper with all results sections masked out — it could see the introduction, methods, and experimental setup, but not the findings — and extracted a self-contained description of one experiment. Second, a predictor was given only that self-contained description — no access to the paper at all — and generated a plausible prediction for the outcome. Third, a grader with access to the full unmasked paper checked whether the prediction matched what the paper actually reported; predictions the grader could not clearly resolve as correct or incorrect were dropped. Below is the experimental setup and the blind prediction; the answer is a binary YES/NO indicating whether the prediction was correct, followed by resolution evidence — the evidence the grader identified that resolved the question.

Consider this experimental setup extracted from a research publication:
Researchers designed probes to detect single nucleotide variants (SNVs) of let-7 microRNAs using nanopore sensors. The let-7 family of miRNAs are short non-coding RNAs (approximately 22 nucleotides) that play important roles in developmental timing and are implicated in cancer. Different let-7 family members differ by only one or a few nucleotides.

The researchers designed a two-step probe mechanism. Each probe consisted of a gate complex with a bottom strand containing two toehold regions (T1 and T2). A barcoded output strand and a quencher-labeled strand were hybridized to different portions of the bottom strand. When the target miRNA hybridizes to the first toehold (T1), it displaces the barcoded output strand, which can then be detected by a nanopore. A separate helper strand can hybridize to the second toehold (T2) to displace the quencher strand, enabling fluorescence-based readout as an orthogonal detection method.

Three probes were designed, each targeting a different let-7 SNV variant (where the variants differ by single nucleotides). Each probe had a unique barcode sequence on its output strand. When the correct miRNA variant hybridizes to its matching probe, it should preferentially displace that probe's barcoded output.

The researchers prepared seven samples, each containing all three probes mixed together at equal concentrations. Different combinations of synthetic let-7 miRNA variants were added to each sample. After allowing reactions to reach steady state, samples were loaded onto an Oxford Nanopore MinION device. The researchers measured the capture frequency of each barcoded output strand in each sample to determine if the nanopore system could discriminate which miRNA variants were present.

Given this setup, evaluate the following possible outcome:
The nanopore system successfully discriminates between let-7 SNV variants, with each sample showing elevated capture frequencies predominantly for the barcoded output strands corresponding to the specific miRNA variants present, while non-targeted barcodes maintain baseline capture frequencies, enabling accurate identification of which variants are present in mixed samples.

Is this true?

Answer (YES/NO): NO